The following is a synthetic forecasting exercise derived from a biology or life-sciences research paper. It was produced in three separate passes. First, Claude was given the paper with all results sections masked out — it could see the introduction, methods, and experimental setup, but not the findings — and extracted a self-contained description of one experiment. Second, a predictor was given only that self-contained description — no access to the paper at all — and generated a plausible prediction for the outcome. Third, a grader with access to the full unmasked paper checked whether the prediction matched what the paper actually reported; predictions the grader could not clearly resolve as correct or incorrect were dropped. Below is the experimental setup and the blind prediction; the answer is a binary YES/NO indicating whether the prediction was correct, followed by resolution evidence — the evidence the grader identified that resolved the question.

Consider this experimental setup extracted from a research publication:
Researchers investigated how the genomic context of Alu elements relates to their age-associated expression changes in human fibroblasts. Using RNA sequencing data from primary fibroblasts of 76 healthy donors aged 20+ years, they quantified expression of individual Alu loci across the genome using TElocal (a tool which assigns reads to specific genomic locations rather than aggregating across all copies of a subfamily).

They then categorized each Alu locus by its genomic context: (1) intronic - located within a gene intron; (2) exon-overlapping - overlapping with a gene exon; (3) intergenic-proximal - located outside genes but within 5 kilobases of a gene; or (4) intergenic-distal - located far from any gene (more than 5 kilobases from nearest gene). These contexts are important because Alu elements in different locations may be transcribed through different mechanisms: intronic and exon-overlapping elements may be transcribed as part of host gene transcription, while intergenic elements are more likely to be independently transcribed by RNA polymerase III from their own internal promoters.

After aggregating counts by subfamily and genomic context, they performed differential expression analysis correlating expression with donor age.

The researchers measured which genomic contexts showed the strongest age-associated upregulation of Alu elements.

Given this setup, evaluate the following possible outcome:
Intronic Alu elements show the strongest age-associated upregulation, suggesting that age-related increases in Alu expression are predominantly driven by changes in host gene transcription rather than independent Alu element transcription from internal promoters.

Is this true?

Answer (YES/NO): NO